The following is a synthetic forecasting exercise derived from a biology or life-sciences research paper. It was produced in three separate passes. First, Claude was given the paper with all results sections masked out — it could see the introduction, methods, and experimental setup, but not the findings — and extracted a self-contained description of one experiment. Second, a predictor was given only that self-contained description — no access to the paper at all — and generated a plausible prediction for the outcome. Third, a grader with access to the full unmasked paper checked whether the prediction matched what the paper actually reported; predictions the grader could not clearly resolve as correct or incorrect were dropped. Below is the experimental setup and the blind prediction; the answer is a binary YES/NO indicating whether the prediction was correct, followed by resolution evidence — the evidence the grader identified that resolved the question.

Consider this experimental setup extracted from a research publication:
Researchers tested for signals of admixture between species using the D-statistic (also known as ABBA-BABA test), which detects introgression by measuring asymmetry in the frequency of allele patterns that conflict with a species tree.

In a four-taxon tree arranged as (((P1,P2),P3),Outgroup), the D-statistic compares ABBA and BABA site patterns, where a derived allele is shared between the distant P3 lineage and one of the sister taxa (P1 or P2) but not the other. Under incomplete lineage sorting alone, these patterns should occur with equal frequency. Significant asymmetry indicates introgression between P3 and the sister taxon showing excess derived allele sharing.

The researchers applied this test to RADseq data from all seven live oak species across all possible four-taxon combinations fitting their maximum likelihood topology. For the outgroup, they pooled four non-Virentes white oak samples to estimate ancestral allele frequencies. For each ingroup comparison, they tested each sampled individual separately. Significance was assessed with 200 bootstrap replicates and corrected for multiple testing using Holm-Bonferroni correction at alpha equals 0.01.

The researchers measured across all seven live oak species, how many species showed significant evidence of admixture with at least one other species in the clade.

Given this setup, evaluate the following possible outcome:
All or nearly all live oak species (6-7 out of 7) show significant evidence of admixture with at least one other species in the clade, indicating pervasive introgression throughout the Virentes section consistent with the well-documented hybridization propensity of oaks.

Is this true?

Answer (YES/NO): YES